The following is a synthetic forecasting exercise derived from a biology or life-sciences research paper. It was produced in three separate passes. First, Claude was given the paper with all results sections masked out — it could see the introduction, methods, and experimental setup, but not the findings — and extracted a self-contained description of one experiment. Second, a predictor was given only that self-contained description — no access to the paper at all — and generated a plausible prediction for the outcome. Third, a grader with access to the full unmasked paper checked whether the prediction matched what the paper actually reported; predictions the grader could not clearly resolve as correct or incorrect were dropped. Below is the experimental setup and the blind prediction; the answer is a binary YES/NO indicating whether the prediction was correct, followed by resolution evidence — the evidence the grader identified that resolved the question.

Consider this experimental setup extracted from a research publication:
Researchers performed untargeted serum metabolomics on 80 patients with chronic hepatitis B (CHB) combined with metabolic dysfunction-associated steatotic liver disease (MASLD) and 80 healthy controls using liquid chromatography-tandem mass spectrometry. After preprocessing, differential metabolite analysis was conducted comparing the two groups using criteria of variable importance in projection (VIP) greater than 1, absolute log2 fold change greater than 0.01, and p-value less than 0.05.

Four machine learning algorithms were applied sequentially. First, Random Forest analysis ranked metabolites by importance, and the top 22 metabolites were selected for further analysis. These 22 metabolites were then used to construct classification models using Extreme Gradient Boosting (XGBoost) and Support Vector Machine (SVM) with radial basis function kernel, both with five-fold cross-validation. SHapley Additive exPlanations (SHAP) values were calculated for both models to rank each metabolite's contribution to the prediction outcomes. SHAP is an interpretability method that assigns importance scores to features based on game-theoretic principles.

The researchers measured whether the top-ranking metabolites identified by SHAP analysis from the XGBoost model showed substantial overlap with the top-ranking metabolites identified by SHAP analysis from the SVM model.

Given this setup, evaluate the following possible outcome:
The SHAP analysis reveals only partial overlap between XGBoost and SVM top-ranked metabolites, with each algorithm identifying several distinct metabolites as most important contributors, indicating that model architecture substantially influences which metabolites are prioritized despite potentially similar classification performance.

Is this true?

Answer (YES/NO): NO